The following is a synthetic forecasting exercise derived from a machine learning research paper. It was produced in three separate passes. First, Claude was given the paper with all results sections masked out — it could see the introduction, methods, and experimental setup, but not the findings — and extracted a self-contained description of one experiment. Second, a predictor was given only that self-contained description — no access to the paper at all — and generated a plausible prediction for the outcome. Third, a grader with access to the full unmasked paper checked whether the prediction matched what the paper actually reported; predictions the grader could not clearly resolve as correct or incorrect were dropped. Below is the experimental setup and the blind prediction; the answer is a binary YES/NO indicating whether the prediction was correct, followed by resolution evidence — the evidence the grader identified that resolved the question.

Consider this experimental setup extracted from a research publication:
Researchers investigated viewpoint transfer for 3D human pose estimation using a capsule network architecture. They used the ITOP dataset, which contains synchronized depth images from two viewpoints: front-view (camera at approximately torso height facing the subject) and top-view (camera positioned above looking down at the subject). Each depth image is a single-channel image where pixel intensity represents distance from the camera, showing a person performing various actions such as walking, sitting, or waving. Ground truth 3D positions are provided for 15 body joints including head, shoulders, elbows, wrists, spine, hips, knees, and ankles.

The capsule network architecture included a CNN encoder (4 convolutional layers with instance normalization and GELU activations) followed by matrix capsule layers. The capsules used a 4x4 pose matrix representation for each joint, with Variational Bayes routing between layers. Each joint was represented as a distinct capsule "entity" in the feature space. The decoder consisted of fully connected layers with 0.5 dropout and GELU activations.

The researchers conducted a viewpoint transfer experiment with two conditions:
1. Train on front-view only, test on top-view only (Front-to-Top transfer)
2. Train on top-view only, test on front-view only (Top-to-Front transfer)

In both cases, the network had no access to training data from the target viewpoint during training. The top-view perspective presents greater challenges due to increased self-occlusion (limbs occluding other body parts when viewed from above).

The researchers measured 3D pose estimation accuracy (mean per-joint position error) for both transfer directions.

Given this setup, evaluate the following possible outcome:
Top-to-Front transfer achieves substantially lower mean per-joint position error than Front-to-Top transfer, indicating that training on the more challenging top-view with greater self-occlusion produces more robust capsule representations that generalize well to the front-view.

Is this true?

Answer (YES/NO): NO